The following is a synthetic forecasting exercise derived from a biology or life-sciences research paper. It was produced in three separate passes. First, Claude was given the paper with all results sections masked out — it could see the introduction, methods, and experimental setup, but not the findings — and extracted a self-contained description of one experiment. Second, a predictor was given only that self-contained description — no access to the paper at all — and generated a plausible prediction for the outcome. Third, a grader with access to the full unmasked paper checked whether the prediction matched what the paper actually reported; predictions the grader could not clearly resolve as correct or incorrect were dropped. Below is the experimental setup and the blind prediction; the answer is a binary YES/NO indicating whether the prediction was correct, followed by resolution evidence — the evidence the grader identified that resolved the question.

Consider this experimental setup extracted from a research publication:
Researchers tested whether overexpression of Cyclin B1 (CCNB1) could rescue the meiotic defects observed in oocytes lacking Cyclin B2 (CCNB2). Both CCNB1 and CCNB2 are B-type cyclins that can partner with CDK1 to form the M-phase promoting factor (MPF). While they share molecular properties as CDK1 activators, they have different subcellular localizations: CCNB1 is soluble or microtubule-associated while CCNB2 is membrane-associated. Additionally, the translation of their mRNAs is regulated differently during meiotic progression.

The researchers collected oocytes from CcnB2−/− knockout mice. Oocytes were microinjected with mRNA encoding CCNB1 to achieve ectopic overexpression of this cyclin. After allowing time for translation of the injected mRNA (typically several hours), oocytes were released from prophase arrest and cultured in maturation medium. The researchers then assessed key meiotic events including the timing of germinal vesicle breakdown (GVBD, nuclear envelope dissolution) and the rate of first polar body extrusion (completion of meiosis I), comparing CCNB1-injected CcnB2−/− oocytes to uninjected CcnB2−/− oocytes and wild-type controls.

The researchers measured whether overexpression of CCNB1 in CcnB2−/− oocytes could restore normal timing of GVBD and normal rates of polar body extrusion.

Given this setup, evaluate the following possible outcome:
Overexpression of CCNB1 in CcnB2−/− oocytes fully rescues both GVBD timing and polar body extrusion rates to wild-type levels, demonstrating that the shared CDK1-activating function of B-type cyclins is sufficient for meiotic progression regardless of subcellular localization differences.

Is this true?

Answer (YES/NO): YES